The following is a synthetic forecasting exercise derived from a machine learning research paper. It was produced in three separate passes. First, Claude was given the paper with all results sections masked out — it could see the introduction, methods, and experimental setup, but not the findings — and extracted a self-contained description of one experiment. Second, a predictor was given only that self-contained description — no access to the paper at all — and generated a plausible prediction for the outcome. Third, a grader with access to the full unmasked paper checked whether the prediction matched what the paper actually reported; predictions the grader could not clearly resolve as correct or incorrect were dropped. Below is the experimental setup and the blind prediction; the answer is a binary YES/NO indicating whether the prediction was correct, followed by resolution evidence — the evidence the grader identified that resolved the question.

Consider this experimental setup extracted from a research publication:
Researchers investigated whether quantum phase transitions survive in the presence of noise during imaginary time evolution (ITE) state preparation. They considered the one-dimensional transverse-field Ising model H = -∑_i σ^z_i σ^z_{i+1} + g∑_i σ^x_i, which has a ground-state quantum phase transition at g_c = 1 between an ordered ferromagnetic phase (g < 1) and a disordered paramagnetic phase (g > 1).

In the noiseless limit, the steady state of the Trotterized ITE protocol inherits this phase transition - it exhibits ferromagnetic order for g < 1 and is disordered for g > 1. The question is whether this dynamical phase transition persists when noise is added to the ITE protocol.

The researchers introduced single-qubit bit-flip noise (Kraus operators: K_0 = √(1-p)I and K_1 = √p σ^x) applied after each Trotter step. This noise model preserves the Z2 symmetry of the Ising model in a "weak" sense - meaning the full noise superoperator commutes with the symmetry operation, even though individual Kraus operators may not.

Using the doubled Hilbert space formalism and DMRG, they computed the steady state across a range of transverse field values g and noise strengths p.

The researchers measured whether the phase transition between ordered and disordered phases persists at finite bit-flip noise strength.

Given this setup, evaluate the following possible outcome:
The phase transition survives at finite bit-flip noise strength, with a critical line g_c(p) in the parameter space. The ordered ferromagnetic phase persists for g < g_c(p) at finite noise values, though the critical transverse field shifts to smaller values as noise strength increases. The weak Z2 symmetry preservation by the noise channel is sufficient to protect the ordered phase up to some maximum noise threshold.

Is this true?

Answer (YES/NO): YES